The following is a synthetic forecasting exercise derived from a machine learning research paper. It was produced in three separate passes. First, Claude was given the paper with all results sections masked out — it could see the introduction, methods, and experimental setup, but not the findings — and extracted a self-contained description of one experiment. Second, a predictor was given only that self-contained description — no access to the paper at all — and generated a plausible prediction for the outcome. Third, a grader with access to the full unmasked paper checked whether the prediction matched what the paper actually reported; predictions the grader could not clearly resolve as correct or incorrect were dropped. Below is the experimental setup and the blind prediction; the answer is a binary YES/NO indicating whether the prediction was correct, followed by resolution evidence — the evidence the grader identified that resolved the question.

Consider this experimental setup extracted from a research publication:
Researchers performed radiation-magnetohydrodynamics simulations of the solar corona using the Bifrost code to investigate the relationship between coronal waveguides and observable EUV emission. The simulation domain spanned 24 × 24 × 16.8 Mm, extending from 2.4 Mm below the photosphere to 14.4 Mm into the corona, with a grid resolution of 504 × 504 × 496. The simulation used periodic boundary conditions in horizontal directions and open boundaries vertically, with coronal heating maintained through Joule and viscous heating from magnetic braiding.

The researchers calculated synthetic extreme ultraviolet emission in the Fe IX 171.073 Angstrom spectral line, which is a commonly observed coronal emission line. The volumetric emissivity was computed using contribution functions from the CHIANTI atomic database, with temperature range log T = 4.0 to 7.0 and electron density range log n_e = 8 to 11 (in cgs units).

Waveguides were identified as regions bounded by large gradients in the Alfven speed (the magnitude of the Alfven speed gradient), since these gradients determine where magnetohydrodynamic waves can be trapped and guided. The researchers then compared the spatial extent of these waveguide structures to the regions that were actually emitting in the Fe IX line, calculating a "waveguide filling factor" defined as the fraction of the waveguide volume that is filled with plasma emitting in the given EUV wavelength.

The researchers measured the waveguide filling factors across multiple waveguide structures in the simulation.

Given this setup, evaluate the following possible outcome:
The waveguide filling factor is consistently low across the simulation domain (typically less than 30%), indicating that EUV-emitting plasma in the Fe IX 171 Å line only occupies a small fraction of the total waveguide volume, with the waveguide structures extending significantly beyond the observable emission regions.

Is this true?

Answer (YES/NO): NO